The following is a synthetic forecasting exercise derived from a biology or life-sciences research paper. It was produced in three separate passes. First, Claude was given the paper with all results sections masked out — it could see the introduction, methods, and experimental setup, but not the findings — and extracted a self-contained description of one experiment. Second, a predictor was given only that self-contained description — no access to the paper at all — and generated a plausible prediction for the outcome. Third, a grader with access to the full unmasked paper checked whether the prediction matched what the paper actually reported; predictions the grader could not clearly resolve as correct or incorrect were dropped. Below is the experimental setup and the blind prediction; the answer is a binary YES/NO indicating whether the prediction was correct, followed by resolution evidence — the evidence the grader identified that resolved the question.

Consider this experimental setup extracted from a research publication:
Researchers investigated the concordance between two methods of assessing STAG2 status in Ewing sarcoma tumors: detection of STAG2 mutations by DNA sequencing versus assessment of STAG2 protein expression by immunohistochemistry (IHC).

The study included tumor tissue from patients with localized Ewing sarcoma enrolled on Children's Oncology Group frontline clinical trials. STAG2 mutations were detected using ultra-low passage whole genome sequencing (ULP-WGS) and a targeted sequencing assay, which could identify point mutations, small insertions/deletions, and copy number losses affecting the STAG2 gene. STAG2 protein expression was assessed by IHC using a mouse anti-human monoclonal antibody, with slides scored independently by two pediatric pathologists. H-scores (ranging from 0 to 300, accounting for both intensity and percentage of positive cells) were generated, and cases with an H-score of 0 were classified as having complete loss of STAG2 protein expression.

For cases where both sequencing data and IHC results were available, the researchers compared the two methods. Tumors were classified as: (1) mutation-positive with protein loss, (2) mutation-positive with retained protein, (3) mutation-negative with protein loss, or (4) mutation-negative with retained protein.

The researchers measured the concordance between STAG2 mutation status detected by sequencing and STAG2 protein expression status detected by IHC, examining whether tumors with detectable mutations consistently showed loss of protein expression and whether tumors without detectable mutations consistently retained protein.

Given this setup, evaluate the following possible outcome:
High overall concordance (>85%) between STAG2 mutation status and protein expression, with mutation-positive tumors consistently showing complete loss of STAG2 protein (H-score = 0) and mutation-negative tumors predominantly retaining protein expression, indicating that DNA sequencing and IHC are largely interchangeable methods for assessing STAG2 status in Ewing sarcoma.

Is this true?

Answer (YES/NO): NO